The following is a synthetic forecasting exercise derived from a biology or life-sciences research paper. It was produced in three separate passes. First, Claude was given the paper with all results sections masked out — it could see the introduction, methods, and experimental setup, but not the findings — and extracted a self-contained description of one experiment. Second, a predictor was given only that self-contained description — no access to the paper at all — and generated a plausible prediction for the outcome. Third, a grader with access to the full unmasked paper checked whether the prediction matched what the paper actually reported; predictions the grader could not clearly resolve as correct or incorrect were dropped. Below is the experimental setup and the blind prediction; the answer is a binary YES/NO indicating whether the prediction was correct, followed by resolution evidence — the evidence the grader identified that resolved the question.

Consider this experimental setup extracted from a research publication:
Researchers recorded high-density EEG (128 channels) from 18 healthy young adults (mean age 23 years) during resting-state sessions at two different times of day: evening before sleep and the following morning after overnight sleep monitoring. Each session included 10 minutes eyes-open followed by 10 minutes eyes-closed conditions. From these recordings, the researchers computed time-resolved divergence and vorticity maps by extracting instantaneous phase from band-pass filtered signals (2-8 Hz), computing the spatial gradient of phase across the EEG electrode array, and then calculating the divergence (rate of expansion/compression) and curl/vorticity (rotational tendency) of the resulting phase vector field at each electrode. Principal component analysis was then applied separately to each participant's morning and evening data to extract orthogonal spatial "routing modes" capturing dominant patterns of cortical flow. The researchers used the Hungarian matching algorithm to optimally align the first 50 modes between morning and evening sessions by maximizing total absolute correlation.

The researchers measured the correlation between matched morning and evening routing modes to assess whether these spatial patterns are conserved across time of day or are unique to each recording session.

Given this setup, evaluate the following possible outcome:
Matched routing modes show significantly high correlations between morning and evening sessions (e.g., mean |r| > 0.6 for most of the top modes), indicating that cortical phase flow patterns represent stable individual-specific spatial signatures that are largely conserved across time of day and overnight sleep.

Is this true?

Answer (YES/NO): YES